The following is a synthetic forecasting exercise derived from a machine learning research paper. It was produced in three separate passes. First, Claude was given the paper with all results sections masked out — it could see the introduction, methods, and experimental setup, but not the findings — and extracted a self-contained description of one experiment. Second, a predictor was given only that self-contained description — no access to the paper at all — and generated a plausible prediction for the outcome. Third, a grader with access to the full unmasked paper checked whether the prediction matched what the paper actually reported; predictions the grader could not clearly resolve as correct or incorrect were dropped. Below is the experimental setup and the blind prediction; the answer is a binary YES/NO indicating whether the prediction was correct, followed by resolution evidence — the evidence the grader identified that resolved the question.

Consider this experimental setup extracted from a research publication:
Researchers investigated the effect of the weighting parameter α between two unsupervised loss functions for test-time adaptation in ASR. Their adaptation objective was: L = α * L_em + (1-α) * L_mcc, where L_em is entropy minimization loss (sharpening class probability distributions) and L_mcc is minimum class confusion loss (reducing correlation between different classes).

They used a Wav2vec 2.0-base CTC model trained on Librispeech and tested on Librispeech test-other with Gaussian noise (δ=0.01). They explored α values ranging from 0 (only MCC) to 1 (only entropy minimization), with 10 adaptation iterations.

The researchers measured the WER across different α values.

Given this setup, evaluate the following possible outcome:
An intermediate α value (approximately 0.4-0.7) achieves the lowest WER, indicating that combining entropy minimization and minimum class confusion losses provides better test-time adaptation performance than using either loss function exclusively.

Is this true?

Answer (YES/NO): NO